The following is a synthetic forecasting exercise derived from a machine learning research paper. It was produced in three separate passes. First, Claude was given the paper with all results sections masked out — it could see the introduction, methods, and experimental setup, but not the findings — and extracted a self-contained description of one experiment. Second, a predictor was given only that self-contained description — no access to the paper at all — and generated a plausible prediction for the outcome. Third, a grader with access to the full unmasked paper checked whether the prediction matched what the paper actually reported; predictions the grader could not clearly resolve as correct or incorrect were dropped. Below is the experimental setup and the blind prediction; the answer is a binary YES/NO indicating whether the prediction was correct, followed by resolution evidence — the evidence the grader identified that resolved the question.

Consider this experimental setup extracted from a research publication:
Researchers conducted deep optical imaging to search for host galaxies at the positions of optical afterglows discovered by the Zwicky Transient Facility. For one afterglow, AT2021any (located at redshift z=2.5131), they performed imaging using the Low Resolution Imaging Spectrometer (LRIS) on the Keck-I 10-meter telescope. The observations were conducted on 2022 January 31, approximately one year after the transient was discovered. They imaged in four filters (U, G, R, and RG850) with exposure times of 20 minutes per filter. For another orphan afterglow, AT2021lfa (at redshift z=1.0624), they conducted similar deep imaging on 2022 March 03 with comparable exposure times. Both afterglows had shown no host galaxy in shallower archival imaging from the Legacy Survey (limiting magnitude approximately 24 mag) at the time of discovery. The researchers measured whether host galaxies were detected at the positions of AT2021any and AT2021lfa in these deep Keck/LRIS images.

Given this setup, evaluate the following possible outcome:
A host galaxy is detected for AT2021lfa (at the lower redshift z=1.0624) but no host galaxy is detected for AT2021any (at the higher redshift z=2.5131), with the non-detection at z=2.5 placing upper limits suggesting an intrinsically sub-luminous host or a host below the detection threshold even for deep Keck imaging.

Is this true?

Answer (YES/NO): NO